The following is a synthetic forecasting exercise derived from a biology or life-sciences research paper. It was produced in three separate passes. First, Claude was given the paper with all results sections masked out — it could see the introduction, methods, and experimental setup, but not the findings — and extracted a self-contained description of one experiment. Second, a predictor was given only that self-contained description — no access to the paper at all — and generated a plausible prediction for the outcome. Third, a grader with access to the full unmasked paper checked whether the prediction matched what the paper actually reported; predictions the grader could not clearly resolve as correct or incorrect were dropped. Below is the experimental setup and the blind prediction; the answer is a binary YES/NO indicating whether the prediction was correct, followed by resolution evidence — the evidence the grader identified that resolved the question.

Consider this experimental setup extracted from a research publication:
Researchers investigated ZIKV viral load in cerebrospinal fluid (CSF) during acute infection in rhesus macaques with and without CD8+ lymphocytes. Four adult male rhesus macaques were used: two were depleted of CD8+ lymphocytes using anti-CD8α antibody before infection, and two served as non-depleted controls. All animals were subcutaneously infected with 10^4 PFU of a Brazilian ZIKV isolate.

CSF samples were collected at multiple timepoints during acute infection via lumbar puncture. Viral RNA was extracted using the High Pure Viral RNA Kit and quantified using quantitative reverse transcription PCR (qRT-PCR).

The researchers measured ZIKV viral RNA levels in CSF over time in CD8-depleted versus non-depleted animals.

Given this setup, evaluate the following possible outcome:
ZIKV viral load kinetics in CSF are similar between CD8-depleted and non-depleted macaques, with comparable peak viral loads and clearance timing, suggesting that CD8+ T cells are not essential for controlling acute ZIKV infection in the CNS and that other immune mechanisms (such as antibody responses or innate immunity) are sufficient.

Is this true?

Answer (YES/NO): NO